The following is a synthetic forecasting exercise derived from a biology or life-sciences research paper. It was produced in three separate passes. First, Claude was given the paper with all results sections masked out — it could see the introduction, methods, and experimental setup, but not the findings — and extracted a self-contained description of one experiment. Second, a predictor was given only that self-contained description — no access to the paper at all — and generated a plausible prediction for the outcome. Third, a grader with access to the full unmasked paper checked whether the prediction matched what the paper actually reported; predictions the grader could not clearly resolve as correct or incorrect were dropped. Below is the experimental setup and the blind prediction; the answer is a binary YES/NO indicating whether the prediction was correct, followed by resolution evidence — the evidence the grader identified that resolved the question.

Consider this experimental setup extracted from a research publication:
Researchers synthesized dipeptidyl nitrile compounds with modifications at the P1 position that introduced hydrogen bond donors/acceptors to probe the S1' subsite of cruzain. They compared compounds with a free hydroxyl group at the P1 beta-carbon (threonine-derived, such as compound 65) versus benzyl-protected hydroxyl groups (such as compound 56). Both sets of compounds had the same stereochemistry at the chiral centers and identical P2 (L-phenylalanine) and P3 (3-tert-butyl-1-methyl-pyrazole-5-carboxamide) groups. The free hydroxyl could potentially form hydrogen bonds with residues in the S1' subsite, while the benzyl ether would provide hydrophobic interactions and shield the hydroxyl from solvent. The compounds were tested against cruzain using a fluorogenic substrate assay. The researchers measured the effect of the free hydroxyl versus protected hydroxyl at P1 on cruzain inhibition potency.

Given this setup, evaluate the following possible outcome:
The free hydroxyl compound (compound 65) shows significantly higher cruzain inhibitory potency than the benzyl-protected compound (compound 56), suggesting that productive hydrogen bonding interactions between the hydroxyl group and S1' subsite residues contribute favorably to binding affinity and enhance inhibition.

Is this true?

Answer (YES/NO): NO